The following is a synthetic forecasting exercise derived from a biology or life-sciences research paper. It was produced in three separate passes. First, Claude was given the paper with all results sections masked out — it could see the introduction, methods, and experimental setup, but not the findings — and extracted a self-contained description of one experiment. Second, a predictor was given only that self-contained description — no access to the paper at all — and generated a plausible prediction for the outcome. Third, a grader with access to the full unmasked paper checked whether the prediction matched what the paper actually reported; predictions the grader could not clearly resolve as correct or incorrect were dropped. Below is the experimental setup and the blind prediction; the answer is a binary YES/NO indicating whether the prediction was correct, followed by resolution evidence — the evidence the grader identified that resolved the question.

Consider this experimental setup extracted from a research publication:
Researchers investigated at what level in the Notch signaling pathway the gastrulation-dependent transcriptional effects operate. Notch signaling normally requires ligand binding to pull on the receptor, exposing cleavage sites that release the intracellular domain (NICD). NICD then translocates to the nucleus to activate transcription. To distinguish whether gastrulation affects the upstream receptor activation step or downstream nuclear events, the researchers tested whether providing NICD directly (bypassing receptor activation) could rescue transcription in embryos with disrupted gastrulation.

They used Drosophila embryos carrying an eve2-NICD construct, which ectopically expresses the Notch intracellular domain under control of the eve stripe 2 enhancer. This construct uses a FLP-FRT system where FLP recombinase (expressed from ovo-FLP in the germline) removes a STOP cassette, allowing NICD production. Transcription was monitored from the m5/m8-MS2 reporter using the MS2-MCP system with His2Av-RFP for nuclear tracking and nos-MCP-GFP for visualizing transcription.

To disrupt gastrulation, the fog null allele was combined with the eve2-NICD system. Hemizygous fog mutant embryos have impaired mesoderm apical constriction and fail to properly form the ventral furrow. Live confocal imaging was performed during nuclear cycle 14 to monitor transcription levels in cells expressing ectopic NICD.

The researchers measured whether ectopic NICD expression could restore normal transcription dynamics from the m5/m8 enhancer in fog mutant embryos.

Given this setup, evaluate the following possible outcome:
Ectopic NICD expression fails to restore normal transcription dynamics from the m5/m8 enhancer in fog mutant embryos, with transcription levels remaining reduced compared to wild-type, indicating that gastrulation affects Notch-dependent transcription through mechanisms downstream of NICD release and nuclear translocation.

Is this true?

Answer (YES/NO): NO